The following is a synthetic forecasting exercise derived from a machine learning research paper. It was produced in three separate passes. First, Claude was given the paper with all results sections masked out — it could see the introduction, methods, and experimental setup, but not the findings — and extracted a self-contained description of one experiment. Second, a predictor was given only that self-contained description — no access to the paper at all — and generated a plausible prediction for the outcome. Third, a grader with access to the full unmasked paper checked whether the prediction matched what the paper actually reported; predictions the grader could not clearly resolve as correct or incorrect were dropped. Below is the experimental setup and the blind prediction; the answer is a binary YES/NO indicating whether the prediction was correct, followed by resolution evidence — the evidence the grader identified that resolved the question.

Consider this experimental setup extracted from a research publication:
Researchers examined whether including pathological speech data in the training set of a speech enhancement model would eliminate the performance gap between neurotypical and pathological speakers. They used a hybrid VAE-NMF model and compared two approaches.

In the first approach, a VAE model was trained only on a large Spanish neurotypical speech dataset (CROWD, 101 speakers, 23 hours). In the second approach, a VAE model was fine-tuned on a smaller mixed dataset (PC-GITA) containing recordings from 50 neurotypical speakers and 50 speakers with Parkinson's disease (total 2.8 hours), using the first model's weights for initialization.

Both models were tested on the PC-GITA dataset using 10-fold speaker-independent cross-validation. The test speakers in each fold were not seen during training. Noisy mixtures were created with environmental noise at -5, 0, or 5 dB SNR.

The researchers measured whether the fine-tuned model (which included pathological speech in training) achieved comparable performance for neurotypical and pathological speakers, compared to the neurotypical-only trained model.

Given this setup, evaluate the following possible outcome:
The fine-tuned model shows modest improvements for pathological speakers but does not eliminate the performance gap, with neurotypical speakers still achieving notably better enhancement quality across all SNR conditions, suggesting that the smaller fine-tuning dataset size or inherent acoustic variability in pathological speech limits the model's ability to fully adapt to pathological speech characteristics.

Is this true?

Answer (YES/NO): YES